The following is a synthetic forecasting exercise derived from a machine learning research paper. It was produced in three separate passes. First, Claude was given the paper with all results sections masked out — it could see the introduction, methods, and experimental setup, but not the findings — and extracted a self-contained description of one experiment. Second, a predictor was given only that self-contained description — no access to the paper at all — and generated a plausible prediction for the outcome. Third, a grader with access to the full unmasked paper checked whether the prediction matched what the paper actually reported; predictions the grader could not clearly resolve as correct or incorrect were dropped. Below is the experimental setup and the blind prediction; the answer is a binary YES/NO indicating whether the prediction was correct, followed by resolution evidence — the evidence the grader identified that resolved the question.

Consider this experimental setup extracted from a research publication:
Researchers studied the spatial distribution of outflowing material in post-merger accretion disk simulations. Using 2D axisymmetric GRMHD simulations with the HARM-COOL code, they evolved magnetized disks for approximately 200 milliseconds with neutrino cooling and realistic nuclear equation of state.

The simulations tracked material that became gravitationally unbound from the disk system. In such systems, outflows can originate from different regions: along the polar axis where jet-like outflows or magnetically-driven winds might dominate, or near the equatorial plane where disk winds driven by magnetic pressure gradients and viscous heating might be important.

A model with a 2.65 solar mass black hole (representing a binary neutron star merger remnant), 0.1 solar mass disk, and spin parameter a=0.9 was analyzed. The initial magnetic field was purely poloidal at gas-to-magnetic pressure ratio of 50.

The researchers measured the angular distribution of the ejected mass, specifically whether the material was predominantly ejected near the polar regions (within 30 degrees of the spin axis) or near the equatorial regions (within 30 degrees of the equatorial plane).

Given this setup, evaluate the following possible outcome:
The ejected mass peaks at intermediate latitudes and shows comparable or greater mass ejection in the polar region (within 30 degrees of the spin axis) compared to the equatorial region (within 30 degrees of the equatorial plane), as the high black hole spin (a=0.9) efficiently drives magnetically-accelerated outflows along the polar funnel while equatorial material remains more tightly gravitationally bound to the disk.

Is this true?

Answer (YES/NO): NO